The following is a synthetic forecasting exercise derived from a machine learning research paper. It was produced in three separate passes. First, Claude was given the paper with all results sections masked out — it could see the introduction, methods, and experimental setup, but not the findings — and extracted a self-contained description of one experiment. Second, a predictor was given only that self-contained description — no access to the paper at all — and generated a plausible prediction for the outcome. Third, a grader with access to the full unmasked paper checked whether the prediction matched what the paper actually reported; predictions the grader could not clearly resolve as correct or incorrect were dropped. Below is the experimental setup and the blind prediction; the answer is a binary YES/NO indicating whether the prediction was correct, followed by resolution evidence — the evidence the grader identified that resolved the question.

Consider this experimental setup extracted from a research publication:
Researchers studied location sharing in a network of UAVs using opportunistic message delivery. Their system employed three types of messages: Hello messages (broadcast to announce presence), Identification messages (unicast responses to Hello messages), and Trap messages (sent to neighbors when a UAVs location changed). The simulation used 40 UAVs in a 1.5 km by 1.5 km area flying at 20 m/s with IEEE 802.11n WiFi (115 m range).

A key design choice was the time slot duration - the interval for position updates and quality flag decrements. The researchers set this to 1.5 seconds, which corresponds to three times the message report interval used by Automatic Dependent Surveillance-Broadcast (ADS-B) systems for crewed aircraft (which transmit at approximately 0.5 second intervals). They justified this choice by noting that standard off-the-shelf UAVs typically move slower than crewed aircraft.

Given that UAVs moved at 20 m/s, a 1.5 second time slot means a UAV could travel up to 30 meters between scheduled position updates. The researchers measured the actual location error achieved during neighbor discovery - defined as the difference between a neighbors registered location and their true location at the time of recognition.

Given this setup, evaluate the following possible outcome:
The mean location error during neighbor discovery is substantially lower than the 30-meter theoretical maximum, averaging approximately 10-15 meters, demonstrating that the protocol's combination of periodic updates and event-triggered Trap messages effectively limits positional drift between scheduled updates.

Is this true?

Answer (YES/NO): NO